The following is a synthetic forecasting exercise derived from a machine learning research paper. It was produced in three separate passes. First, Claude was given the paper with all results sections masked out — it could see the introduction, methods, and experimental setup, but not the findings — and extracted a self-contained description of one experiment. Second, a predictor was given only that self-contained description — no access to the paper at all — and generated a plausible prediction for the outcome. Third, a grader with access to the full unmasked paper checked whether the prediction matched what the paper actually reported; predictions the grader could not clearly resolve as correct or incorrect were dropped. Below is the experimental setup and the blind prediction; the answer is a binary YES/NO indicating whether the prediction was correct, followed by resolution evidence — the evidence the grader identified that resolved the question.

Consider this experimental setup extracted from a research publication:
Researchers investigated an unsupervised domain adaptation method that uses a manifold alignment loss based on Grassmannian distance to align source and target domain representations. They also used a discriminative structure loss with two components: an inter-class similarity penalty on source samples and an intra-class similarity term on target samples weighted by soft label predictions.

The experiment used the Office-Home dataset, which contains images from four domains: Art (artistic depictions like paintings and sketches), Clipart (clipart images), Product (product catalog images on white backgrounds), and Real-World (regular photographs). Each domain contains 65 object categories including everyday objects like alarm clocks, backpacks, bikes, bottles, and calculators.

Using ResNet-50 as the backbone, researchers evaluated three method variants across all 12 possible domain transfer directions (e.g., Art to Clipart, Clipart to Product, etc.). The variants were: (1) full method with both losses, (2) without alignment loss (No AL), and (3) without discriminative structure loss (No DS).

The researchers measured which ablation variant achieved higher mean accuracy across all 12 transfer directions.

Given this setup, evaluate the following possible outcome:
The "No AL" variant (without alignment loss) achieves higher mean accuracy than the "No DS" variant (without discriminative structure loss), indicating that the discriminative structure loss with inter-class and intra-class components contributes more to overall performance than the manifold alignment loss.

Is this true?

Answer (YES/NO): YES